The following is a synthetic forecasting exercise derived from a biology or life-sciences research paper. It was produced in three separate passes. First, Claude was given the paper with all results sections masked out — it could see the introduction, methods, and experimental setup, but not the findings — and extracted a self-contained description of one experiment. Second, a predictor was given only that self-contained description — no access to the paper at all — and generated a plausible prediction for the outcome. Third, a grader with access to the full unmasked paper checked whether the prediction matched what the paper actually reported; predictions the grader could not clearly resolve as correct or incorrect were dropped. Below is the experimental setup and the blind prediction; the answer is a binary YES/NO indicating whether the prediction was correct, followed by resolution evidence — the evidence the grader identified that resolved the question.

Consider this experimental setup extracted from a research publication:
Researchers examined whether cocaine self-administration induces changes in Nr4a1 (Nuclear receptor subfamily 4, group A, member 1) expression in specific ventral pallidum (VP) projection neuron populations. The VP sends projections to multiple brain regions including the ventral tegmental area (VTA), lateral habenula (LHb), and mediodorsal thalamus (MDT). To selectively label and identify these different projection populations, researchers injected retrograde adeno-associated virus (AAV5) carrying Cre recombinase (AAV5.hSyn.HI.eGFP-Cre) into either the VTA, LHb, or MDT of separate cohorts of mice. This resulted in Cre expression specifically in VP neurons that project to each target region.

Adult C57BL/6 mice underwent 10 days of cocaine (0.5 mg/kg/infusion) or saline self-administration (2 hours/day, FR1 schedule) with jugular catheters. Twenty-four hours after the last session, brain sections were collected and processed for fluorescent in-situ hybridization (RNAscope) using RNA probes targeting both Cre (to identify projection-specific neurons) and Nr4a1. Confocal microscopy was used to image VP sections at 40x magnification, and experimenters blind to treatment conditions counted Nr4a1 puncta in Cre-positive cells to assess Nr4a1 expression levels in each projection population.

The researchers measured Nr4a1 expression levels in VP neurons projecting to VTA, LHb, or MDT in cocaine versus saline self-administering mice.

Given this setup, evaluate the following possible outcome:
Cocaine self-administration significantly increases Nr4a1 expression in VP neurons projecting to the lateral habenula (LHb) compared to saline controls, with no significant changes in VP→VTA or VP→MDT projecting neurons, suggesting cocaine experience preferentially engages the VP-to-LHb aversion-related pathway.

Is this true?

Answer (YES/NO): NO